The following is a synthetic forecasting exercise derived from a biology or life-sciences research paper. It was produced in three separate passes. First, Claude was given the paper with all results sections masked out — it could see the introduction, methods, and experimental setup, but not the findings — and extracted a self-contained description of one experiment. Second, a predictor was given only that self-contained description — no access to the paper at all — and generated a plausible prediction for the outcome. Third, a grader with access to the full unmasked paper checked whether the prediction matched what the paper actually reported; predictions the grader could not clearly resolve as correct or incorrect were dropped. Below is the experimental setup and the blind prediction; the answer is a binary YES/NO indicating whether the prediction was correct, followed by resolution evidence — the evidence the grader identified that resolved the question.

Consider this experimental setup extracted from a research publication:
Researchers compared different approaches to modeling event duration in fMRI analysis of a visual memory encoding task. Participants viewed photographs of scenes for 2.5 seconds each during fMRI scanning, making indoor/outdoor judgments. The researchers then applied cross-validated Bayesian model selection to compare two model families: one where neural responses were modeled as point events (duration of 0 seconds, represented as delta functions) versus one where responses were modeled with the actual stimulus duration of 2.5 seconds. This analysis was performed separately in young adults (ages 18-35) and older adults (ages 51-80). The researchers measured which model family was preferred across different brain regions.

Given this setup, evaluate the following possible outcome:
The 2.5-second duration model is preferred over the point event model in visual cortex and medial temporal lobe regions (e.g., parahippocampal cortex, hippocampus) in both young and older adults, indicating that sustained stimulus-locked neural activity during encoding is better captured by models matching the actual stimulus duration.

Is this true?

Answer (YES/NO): YES